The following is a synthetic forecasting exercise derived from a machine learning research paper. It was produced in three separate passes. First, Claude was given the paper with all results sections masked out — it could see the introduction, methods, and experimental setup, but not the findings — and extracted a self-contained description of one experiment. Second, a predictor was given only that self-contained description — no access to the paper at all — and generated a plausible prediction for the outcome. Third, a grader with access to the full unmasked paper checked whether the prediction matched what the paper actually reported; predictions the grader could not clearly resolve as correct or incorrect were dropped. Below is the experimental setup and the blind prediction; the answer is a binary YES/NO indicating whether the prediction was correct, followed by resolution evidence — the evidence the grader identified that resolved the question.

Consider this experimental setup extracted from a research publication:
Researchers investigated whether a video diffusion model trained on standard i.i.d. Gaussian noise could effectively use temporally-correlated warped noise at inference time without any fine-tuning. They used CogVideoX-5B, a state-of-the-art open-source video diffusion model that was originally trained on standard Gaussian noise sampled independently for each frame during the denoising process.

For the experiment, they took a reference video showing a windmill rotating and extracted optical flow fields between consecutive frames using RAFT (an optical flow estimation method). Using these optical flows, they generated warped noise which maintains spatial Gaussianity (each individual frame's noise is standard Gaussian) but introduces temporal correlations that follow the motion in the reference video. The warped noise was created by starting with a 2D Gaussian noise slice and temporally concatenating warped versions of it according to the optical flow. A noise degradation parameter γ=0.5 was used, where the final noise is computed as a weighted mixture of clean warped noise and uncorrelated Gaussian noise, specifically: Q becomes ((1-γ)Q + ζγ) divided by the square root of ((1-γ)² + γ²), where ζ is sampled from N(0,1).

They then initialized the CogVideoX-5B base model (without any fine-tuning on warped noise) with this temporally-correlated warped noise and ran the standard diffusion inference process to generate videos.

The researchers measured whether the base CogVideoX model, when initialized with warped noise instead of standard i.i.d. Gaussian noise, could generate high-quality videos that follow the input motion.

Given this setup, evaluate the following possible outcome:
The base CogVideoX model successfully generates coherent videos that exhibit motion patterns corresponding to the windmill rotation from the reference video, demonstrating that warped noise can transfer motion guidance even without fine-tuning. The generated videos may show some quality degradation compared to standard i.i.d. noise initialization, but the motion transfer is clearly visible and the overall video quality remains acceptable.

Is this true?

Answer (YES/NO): NO